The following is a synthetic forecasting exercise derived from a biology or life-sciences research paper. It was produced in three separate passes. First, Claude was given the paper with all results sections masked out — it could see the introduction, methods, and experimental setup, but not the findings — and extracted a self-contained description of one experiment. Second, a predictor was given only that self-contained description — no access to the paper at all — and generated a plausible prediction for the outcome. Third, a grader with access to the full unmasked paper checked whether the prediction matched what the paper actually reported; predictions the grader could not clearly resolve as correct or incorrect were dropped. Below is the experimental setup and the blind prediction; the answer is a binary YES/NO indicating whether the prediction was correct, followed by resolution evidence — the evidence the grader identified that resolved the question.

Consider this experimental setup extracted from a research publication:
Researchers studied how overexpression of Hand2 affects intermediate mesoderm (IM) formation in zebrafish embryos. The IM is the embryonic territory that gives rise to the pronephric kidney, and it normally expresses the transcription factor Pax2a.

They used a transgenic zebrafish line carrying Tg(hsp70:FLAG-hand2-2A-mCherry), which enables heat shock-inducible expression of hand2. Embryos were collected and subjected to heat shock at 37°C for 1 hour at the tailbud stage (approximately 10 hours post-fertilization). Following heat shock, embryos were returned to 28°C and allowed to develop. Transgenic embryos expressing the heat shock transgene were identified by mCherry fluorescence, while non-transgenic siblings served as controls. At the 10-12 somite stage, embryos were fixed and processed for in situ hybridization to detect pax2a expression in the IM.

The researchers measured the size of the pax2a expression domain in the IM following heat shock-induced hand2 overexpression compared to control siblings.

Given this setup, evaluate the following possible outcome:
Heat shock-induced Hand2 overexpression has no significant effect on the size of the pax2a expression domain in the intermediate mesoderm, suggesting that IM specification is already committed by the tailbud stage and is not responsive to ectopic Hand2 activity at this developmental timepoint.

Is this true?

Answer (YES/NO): NO